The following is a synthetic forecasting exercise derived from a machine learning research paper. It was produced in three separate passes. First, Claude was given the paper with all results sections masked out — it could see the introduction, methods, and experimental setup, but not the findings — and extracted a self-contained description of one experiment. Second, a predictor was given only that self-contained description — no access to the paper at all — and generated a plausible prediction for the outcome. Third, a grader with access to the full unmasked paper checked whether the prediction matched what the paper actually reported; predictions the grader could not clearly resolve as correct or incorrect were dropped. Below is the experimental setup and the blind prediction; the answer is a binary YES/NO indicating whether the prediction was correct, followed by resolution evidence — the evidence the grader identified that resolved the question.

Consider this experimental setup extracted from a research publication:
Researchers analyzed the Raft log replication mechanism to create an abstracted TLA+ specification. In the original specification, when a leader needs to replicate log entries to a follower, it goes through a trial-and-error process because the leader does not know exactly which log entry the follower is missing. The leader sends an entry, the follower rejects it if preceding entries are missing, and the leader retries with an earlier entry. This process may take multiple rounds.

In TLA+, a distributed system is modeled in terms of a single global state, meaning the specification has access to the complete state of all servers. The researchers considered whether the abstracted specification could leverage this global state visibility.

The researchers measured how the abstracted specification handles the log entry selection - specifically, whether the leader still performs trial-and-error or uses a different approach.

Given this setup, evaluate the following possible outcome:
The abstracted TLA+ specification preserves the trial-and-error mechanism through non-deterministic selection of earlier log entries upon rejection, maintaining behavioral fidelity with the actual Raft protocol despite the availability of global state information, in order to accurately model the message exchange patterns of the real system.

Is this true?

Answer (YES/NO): NO